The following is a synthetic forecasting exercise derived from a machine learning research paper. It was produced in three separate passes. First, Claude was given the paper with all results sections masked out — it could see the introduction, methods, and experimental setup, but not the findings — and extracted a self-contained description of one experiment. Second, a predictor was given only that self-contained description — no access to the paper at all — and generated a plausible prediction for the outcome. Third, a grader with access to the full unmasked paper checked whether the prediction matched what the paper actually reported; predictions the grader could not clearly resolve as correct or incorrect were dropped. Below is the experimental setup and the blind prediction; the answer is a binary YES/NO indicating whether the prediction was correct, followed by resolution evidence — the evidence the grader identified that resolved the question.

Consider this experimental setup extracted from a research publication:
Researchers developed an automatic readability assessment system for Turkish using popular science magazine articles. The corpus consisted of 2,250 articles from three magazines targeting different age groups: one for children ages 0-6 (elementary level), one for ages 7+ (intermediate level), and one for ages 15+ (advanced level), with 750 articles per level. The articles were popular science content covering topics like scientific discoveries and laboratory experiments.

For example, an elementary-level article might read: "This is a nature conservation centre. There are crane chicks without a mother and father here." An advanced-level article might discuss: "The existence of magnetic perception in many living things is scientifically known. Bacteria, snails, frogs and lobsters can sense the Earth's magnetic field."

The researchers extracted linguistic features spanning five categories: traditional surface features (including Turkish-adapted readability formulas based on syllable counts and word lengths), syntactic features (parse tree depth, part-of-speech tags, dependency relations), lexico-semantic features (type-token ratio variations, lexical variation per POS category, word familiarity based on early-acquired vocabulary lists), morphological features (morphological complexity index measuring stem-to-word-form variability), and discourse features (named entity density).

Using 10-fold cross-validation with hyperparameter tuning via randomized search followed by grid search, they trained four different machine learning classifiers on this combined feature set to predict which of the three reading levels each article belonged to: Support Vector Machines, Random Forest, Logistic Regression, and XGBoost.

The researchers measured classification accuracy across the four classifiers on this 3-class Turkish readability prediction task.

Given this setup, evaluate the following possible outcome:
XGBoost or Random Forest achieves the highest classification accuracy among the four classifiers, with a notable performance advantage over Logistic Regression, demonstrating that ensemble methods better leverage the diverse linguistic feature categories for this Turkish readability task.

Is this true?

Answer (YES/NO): NO